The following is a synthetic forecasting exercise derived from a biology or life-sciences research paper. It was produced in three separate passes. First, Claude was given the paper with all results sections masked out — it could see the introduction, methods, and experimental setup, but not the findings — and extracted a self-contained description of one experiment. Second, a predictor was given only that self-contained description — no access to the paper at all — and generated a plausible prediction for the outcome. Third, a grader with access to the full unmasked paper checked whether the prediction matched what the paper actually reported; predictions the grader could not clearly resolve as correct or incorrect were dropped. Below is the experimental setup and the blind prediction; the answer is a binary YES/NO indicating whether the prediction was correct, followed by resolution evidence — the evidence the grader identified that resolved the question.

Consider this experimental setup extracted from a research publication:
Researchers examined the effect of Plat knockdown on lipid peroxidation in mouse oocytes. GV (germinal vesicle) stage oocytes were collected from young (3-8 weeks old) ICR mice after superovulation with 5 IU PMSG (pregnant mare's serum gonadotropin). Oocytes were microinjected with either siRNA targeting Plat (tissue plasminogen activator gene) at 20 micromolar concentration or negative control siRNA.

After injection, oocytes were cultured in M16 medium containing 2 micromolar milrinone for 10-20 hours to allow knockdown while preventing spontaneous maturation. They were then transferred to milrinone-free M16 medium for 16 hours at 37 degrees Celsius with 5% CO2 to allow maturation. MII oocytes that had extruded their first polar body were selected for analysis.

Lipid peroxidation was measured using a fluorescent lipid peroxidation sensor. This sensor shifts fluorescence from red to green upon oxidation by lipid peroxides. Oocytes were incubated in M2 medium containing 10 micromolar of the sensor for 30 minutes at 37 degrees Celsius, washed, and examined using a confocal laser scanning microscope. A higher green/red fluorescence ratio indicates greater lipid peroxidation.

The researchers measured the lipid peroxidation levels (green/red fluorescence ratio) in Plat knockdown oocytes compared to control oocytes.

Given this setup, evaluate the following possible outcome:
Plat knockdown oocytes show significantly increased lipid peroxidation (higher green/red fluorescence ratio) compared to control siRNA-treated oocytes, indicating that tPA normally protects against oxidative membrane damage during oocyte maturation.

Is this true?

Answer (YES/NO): YES